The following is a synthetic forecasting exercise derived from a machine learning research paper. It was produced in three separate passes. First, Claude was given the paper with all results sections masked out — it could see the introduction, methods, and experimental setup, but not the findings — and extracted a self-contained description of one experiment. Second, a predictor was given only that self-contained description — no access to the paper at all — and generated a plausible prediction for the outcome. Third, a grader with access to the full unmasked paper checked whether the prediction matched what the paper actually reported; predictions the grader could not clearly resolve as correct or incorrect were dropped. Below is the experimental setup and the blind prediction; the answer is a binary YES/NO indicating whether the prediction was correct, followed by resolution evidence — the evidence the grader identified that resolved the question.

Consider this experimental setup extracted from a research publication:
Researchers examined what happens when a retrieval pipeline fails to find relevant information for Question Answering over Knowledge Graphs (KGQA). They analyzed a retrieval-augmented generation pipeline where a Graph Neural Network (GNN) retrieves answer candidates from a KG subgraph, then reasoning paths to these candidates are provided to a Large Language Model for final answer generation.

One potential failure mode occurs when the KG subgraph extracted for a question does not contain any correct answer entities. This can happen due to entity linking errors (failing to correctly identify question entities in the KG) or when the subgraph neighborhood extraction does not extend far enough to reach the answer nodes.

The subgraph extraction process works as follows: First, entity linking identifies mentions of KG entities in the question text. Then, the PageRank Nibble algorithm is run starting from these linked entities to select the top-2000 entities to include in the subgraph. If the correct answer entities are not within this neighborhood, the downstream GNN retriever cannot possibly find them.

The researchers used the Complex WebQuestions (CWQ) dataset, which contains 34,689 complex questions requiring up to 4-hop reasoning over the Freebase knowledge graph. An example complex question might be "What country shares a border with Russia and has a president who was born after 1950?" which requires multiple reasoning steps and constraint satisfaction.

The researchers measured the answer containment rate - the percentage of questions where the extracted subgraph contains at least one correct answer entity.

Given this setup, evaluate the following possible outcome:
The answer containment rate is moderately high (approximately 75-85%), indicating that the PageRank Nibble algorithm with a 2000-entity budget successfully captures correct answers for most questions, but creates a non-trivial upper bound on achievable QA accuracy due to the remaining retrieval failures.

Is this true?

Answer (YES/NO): YES